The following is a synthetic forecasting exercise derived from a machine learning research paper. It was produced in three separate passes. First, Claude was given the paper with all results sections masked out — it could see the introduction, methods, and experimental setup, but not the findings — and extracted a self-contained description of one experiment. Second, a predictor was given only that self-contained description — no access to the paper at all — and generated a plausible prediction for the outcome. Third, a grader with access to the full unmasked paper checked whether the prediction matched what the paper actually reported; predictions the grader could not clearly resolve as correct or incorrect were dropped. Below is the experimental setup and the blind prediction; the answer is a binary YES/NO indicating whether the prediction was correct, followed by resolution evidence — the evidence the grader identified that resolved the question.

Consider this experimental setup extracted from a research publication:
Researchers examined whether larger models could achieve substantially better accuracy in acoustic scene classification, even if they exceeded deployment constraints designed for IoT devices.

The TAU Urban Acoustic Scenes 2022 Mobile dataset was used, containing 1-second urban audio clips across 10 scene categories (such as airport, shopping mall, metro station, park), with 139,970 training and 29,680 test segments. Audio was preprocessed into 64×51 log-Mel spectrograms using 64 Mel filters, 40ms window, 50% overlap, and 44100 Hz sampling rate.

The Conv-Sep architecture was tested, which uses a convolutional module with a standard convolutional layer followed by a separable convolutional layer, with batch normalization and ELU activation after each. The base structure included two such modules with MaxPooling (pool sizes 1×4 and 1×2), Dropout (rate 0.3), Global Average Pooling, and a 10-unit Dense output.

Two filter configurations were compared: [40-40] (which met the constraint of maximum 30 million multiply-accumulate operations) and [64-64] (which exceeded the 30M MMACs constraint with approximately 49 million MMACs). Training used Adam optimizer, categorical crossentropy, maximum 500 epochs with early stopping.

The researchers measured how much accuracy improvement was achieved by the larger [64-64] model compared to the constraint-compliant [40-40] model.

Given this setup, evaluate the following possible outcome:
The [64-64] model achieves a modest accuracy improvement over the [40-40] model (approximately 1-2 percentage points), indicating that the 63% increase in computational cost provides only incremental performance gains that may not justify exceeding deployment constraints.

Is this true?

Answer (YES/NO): NO